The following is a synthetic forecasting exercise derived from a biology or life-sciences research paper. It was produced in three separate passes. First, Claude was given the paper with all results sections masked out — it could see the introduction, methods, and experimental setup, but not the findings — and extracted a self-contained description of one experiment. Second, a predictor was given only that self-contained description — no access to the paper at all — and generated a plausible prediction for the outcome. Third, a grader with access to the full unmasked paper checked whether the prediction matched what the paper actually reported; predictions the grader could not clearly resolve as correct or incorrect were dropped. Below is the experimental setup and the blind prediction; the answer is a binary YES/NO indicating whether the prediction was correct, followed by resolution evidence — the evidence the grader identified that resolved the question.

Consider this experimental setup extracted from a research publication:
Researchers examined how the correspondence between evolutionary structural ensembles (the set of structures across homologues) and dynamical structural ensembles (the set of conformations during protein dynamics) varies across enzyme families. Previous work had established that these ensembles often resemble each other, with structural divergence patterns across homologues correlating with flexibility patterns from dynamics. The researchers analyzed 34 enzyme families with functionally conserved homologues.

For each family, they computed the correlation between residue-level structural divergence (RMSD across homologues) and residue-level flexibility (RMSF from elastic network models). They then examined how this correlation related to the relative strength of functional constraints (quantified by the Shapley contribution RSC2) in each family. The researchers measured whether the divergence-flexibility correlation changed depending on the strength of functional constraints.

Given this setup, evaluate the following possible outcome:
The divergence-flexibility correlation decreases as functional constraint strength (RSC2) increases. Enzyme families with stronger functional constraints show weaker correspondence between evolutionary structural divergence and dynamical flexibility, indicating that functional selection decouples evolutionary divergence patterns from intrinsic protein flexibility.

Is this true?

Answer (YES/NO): YES